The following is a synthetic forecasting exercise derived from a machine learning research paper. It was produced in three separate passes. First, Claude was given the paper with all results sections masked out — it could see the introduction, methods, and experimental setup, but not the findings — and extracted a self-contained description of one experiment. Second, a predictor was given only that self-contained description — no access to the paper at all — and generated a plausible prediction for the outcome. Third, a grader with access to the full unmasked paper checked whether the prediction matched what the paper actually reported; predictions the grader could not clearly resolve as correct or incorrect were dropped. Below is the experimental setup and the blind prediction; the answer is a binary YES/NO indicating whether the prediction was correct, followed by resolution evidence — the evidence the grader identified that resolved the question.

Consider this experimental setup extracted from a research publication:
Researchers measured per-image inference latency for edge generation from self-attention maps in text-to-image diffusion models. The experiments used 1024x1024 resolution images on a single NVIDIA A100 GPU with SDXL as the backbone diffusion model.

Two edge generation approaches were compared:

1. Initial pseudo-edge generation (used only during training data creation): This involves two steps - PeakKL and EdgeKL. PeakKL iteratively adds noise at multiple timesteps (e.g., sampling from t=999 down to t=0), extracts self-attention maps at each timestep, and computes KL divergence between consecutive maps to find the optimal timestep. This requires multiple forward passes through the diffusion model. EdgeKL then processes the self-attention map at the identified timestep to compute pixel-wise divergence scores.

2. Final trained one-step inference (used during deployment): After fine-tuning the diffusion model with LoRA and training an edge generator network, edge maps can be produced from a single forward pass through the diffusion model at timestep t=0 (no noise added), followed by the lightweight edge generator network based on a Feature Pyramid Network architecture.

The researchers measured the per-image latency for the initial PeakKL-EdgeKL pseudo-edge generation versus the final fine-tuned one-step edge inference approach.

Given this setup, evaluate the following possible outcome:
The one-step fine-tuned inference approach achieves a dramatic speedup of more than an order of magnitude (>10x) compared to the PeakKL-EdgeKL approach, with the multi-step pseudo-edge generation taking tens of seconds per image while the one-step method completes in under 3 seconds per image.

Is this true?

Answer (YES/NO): NO